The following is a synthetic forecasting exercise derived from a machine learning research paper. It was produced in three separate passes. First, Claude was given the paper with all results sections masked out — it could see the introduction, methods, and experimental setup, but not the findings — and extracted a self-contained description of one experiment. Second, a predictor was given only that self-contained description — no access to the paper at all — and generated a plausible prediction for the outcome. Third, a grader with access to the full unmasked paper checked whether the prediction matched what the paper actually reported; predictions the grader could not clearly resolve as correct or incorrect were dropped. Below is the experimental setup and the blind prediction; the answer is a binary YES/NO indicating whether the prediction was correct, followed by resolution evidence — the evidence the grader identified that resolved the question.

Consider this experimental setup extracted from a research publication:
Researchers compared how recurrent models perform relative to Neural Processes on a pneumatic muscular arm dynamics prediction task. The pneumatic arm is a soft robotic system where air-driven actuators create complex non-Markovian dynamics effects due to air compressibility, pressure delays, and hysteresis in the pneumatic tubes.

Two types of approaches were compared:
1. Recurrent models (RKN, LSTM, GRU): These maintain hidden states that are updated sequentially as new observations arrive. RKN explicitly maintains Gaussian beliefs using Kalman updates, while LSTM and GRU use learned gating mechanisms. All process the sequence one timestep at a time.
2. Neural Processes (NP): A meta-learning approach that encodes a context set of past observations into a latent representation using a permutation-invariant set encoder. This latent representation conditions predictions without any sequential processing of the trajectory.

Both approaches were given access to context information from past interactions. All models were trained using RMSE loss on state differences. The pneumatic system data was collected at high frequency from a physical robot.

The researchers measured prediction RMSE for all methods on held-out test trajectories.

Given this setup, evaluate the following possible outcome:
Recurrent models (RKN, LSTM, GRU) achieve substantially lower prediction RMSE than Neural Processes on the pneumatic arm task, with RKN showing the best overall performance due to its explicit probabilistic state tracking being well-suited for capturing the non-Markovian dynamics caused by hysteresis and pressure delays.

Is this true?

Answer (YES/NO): NO